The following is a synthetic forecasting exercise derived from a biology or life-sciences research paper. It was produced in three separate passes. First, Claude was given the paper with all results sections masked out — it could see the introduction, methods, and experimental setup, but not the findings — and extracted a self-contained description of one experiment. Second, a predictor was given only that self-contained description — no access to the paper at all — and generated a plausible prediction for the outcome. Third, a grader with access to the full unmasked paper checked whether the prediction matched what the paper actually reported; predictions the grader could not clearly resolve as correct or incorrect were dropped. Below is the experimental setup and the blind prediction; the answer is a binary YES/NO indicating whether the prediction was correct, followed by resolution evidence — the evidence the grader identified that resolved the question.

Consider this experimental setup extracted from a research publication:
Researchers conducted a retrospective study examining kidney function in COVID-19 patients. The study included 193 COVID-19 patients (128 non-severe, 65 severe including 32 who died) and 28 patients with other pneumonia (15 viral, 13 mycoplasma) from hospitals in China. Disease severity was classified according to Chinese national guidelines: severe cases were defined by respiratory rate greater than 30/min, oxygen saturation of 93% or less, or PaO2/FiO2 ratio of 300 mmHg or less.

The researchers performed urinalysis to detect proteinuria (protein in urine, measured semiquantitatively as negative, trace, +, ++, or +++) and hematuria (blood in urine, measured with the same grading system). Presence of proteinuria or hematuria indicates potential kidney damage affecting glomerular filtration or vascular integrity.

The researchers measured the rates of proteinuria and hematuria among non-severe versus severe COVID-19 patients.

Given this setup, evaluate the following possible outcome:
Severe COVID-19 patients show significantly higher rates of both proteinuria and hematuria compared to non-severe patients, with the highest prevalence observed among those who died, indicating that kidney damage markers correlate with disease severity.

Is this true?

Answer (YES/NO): NO